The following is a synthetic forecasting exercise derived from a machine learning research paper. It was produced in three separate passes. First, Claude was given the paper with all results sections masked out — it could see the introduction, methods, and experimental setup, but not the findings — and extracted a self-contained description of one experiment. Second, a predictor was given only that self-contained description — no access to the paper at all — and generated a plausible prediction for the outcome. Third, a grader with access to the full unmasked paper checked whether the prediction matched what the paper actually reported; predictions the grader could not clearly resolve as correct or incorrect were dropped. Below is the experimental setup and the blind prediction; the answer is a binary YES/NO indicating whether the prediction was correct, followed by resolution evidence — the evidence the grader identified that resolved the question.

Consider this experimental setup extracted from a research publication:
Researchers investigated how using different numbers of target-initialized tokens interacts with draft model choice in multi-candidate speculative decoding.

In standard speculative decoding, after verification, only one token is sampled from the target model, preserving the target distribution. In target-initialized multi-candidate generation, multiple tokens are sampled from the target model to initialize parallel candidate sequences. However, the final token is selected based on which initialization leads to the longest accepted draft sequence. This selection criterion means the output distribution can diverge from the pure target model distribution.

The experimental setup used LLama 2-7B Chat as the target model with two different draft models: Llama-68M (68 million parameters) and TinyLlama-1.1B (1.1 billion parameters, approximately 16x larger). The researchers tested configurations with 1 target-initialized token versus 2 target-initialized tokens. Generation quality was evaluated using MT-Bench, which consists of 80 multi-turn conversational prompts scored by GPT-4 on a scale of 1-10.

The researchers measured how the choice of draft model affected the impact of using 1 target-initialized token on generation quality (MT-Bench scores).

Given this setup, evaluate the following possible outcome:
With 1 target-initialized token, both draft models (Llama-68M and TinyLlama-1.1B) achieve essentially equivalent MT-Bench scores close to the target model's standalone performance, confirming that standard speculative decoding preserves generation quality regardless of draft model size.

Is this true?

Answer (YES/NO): YES